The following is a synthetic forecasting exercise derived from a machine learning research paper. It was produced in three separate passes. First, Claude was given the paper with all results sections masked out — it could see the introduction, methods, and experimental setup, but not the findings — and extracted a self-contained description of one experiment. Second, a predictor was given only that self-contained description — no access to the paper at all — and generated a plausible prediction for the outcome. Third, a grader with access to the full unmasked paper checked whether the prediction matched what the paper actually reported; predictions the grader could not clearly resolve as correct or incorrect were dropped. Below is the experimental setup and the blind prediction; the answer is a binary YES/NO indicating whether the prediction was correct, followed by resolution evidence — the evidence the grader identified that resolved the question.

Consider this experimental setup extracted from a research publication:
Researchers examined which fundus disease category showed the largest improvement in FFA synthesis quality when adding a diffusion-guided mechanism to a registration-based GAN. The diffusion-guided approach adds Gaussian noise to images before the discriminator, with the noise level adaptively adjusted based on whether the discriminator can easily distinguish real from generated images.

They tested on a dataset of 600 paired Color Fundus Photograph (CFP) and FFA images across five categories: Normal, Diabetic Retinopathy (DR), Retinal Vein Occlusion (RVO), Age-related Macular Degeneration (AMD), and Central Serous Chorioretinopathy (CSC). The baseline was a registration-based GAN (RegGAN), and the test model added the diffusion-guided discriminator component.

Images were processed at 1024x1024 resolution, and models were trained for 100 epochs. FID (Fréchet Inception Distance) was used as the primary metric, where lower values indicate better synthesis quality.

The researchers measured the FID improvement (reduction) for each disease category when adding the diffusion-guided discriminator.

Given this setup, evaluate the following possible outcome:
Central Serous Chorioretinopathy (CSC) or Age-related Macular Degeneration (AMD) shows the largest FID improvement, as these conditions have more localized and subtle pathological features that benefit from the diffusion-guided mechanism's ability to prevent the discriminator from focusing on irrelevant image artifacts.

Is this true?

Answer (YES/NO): YES